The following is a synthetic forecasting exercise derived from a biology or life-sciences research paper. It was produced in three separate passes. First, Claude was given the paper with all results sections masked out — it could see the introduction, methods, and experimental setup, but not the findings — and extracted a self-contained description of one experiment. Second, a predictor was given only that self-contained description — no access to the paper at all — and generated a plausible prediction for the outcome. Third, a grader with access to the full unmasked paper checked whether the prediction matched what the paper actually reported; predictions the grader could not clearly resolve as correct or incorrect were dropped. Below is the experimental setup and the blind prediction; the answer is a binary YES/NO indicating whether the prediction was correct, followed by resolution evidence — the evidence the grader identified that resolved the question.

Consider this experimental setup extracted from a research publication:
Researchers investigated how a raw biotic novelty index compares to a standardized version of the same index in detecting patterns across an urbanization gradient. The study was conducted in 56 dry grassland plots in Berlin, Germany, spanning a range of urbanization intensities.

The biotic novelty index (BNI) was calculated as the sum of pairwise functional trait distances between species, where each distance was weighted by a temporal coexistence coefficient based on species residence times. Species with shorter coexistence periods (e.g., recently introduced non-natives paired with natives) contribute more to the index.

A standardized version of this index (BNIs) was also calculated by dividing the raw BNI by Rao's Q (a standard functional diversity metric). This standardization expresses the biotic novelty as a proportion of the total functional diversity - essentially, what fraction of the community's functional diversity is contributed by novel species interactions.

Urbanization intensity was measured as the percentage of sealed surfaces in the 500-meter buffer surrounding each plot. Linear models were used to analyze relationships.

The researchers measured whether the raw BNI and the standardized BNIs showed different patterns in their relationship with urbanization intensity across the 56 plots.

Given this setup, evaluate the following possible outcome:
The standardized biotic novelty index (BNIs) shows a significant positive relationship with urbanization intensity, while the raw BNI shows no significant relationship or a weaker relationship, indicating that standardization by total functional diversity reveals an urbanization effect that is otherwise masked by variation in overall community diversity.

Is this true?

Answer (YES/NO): NO